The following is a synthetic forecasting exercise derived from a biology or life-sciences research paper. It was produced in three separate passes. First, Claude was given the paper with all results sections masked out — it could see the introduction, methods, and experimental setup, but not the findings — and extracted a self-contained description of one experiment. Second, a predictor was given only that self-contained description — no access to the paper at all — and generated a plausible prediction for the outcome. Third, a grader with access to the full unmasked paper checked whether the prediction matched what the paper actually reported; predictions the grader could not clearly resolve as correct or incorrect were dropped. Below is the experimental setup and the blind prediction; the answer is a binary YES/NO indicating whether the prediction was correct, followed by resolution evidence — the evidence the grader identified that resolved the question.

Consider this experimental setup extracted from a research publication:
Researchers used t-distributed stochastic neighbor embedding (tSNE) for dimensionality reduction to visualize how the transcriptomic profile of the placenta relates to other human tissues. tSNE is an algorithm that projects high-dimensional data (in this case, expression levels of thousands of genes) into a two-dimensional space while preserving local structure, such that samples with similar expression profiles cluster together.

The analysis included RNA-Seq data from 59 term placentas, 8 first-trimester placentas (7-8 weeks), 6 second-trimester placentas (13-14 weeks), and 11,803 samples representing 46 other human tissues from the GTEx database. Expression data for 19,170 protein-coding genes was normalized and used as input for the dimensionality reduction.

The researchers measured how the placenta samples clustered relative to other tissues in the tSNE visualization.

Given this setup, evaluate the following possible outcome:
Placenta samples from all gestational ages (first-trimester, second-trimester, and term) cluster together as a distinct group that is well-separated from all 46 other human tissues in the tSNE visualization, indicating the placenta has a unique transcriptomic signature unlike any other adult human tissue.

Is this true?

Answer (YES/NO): YES